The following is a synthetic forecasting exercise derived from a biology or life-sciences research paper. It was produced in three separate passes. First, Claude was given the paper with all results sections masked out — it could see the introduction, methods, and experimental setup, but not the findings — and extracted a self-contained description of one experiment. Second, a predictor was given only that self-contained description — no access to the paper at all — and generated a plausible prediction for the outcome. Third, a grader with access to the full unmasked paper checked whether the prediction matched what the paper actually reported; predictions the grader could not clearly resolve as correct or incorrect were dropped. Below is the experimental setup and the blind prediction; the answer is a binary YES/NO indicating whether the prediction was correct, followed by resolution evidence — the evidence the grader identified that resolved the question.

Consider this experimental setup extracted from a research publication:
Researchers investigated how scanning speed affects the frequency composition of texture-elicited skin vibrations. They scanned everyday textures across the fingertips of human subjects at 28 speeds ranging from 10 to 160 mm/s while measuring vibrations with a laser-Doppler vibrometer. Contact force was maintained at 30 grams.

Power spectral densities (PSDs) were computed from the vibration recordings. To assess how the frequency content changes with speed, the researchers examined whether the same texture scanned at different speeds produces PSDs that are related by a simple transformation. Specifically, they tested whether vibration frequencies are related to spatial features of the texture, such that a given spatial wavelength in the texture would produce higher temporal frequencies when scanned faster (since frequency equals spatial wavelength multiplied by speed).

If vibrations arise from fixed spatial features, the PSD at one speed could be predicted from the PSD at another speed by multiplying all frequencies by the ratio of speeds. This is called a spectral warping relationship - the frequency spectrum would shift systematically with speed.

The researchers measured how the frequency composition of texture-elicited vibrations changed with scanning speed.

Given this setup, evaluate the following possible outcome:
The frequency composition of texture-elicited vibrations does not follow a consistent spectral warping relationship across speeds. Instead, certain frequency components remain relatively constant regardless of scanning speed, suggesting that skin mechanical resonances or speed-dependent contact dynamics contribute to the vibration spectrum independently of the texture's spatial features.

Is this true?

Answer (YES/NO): NO